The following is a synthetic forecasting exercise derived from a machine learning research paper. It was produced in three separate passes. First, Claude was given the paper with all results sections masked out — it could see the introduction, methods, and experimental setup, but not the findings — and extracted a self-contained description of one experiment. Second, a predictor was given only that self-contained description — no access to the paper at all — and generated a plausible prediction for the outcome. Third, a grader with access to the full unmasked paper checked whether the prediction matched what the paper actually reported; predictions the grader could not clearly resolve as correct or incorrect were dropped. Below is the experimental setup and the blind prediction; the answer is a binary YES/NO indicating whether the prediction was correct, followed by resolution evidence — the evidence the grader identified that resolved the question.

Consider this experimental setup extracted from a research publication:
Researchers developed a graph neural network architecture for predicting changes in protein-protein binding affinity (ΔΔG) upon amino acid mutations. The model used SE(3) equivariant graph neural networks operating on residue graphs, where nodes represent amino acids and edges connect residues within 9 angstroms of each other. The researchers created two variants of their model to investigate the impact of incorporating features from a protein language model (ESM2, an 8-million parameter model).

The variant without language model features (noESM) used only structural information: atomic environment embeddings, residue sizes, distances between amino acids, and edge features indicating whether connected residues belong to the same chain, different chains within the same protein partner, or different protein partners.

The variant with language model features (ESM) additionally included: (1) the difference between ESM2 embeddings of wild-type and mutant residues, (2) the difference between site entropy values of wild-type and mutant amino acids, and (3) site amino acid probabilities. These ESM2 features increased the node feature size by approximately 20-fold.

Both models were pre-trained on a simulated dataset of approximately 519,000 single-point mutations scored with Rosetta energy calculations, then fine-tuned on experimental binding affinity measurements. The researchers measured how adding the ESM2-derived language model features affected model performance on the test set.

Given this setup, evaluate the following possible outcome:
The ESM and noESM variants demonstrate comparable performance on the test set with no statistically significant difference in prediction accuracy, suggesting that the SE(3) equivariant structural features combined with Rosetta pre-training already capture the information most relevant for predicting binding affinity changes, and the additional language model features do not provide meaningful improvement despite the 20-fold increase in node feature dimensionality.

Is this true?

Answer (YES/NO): NO